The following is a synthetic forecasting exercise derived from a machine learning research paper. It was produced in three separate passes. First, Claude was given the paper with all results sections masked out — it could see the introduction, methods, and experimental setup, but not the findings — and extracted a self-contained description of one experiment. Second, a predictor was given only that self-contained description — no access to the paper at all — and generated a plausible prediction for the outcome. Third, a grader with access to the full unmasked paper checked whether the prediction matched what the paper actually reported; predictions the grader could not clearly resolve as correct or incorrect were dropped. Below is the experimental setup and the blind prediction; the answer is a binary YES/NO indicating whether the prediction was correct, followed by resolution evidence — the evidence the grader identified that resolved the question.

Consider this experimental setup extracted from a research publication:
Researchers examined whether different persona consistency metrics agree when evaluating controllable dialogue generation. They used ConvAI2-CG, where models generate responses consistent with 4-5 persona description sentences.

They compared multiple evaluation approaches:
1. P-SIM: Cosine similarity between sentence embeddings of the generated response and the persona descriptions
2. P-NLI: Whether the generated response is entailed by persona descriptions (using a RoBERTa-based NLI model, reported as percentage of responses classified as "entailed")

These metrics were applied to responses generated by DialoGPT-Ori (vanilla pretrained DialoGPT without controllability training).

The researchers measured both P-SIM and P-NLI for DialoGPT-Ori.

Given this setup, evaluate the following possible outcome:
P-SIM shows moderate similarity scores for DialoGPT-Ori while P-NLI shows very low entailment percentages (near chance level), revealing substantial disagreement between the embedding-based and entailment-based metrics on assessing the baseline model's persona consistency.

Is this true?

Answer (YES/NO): NO